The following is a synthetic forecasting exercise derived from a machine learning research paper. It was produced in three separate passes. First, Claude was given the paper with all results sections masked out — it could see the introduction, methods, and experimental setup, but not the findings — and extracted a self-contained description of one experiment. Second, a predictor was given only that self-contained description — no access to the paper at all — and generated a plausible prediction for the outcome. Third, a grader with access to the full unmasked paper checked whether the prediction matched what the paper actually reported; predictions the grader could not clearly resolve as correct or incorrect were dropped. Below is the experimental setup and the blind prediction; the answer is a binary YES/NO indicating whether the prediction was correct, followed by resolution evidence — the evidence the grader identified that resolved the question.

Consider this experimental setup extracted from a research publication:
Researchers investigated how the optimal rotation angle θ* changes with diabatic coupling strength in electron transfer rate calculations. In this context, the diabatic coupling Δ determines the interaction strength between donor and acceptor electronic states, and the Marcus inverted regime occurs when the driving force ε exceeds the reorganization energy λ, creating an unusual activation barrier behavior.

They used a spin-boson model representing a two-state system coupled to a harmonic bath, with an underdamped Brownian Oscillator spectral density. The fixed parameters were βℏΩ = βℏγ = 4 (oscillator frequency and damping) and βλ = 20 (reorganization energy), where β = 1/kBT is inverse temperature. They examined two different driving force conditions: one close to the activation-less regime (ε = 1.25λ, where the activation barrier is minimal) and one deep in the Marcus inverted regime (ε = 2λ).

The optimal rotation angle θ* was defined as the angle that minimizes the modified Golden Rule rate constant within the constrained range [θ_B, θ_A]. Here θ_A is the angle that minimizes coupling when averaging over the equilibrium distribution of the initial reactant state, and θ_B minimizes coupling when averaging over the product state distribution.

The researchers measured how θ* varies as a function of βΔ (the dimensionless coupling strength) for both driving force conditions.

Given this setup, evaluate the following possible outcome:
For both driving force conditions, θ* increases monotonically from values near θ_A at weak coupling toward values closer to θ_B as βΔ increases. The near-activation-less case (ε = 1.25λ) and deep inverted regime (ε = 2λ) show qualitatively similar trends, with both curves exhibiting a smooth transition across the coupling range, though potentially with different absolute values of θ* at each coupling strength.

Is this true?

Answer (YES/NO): NO